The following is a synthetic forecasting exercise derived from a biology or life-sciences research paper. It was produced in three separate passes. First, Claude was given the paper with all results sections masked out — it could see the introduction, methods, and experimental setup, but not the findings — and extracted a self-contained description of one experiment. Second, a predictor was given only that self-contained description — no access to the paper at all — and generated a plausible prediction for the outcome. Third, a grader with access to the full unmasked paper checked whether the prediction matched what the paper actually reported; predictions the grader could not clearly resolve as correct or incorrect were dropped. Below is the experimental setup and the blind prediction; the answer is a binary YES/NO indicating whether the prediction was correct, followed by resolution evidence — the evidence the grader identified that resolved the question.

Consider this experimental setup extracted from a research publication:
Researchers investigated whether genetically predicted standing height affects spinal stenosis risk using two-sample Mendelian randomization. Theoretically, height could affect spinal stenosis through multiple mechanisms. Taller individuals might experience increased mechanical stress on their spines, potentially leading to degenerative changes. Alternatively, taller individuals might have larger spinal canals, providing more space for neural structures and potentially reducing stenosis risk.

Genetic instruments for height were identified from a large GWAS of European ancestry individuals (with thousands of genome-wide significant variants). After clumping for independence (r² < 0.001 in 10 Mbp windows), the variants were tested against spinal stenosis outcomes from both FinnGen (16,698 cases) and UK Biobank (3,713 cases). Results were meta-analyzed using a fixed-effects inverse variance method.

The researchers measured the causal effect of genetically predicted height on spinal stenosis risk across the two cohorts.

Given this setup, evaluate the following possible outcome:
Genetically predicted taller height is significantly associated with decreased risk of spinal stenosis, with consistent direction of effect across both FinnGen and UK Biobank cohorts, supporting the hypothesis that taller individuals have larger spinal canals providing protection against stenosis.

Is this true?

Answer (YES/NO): NO